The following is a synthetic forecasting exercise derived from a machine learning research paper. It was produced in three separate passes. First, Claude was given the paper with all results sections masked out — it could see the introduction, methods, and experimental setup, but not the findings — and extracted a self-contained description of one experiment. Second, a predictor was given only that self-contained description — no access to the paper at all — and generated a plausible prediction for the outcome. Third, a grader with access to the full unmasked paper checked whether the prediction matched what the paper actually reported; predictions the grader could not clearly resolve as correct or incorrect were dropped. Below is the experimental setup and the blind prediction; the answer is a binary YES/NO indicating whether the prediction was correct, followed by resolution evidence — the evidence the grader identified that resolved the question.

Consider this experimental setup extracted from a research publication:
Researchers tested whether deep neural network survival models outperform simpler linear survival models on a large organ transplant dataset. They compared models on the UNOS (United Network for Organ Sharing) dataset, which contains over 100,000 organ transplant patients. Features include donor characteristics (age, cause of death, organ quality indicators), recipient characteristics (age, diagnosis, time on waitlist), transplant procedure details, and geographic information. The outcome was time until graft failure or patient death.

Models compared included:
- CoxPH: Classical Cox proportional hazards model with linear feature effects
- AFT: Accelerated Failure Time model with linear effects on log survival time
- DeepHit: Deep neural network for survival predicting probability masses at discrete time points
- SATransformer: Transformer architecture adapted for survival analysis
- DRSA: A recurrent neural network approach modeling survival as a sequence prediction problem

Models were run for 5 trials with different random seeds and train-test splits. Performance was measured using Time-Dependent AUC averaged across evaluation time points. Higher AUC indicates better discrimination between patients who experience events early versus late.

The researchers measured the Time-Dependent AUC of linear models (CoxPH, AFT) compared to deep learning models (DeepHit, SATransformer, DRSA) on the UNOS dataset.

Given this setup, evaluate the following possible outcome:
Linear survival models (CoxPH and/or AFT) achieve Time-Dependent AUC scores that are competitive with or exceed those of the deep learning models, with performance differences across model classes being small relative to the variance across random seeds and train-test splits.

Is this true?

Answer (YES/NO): NO